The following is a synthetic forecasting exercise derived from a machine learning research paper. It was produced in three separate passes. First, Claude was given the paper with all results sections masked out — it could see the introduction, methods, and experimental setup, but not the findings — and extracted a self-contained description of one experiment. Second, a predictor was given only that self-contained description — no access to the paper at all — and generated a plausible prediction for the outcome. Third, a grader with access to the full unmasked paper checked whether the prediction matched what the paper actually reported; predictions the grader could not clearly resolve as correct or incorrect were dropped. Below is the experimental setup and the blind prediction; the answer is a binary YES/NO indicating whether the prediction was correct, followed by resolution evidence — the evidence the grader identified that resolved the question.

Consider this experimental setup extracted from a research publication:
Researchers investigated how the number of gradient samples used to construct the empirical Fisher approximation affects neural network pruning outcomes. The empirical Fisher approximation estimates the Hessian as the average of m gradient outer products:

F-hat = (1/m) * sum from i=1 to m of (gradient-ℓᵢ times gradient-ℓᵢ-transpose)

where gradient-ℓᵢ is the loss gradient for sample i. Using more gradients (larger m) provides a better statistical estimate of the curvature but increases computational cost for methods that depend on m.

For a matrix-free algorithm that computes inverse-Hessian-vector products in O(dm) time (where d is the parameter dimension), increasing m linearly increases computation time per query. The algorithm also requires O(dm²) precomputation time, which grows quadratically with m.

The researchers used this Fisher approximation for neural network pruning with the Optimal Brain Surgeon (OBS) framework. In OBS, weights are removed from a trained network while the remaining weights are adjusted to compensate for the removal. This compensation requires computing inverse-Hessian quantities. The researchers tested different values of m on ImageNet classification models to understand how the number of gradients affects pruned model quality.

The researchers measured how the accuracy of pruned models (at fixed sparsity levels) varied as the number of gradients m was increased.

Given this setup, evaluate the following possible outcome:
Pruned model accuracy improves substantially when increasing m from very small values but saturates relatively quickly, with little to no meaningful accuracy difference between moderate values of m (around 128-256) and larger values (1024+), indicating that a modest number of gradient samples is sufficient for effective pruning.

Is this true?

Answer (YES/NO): NO